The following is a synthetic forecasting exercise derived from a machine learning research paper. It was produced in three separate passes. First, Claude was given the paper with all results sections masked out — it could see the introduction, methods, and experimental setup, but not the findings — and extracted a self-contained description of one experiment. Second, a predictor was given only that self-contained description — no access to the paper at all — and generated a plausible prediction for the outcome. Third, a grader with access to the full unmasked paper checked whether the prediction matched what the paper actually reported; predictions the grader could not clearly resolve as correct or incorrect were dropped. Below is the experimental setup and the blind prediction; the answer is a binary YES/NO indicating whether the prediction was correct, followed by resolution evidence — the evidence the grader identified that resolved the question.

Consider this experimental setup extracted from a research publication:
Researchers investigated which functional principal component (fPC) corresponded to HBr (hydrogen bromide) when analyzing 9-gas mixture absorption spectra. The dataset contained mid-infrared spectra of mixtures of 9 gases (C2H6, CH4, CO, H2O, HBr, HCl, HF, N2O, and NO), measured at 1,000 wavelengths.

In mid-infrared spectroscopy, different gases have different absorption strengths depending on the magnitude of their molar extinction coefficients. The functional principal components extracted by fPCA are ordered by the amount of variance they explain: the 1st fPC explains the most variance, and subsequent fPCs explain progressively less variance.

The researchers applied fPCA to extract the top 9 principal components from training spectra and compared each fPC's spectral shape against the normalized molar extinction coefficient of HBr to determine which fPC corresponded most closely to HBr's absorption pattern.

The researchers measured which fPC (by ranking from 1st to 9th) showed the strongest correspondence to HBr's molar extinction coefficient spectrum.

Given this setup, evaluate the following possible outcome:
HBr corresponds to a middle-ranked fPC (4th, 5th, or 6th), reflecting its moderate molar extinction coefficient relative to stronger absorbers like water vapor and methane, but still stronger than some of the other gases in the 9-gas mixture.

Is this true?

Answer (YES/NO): NO